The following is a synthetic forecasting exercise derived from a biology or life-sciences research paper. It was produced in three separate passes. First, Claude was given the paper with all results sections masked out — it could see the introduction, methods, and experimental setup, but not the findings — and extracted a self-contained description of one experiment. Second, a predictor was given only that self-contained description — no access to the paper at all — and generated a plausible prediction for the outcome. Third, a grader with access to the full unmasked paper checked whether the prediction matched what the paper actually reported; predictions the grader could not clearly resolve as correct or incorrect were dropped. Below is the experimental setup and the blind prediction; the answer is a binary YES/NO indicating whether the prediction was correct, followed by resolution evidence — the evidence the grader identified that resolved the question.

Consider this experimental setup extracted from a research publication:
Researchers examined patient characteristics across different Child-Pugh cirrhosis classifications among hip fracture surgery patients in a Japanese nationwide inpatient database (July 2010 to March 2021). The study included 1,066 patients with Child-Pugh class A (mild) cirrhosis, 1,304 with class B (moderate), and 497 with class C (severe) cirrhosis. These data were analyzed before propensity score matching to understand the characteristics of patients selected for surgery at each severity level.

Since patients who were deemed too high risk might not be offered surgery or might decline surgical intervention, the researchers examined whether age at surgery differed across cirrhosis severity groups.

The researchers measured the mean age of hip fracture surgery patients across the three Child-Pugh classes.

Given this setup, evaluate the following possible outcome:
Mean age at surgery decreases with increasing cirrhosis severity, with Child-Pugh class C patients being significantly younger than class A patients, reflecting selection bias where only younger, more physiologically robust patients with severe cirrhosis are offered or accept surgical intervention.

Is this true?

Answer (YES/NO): NO